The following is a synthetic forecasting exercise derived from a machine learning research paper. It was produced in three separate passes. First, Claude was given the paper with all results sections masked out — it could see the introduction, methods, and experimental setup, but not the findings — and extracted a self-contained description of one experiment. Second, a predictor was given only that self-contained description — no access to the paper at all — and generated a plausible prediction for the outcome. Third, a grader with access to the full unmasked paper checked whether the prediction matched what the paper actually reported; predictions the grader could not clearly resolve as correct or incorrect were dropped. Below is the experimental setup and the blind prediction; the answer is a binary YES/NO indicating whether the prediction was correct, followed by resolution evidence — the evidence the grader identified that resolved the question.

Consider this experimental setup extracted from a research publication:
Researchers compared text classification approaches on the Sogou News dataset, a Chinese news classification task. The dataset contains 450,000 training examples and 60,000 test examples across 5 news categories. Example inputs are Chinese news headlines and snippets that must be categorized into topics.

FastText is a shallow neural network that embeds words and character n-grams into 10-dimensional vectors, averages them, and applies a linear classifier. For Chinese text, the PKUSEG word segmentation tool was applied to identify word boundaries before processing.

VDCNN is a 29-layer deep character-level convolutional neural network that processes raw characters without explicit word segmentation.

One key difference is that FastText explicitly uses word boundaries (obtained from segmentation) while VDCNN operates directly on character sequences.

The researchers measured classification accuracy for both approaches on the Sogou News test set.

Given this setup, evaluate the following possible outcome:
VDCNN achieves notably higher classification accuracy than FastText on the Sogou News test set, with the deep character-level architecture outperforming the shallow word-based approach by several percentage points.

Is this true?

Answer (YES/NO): NO